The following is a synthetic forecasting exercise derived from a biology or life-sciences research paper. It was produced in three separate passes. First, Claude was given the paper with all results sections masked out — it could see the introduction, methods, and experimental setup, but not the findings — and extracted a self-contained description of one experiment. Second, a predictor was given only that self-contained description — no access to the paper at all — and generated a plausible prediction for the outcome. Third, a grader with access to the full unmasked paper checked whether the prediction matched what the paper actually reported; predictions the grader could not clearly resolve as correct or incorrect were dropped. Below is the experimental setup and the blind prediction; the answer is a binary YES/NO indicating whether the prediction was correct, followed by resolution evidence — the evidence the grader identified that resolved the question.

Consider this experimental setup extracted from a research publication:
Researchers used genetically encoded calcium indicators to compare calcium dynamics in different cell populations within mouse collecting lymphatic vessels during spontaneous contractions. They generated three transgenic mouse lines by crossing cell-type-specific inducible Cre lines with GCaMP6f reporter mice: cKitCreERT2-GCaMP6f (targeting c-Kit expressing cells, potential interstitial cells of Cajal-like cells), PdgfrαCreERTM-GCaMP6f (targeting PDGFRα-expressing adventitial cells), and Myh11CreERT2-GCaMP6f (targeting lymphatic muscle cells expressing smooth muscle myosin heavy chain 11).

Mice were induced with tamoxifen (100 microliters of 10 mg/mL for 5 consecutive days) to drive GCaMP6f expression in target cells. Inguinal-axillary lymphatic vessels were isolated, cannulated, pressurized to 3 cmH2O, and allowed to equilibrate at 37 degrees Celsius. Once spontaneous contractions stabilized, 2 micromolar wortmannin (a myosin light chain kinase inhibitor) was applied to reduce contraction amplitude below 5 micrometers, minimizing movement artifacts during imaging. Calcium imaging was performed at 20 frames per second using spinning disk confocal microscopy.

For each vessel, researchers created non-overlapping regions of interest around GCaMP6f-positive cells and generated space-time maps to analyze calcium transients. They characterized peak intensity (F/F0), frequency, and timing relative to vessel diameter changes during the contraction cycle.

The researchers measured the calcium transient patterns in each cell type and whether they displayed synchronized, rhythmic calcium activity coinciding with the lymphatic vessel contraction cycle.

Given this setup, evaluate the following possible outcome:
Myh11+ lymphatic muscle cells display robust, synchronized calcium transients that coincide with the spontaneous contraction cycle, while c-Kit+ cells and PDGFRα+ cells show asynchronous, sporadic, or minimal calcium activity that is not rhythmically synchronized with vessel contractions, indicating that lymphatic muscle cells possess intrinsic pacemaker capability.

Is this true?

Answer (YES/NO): YES